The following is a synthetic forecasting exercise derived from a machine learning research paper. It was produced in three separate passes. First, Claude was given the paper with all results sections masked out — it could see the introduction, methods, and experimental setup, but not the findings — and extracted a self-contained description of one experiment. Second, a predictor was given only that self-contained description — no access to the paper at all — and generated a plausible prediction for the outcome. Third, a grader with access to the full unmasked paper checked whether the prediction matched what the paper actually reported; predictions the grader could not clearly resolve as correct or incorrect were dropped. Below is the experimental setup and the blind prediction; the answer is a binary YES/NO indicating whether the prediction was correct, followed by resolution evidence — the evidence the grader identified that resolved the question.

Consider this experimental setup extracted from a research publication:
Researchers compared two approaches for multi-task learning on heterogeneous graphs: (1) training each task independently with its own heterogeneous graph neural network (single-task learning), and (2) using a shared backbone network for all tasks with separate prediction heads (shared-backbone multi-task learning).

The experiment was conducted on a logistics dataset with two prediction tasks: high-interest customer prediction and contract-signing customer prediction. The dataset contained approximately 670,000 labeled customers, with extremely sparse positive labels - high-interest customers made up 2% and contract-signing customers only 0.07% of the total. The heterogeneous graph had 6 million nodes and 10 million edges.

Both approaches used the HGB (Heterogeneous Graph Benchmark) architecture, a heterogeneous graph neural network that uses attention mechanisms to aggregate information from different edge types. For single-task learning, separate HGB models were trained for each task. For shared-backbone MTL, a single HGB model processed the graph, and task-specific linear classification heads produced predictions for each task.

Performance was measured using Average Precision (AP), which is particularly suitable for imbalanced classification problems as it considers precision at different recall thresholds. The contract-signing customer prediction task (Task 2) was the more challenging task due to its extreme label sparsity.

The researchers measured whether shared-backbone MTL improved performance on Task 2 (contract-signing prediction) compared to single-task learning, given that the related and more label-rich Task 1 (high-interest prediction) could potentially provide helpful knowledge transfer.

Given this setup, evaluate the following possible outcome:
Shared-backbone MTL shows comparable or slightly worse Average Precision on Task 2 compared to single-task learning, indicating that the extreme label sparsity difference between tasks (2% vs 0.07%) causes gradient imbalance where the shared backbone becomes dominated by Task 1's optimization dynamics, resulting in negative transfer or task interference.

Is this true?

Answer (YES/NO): NO